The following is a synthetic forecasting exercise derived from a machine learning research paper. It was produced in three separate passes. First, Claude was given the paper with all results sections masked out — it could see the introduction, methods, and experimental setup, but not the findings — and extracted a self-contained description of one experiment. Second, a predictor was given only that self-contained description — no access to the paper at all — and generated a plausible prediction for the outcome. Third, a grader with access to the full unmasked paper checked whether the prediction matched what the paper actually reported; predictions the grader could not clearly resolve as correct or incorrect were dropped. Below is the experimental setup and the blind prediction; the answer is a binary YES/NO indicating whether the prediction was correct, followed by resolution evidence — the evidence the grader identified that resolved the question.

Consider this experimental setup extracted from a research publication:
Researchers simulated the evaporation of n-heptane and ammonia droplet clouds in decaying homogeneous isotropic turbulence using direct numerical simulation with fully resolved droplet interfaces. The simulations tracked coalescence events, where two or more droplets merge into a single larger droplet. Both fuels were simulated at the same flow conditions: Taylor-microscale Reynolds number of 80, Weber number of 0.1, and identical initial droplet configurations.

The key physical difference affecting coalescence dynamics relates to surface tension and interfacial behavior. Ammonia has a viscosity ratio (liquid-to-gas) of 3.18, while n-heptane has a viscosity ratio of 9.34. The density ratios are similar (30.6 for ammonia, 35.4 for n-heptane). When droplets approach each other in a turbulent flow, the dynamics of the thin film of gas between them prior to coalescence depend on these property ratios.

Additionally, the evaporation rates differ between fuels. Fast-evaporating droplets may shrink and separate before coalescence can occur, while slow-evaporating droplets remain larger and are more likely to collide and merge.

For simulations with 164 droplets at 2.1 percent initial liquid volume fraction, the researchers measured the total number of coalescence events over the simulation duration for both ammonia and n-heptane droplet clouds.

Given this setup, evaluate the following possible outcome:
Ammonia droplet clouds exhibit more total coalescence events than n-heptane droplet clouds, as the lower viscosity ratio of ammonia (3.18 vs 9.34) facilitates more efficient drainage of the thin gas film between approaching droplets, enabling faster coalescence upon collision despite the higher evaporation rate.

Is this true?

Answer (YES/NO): YES